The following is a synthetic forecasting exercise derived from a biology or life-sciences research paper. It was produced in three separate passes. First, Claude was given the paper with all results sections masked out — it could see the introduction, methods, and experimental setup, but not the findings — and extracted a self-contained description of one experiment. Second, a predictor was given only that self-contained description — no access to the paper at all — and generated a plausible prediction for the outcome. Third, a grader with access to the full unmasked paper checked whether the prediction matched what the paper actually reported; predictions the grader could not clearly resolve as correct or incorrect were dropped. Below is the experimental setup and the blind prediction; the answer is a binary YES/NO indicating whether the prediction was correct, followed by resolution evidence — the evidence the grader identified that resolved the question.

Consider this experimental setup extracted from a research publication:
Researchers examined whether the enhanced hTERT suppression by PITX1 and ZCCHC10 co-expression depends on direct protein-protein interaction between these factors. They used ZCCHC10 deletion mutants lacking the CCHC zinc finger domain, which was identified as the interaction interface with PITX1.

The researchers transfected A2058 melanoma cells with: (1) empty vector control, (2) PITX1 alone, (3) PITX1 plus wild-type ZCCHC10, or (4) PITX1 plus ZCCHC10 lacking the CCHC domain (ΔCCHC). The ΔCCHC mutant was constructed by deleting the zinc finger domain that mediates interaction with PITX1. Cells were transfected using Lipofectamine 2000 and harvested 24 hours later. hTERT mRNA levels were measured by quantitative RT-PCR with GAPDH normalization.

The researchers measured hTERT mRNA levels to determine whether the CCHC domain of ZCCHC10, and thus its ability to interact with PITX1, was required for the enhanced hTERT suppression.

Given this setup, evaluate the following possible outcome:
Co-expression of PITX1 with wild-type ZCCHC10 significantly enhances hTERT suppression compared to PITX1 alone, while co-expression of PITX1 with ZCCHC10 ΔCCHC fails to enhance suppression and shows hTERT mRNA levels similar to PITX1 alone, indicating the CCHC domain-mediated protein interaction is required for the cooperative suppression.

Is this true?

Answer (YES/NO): NO